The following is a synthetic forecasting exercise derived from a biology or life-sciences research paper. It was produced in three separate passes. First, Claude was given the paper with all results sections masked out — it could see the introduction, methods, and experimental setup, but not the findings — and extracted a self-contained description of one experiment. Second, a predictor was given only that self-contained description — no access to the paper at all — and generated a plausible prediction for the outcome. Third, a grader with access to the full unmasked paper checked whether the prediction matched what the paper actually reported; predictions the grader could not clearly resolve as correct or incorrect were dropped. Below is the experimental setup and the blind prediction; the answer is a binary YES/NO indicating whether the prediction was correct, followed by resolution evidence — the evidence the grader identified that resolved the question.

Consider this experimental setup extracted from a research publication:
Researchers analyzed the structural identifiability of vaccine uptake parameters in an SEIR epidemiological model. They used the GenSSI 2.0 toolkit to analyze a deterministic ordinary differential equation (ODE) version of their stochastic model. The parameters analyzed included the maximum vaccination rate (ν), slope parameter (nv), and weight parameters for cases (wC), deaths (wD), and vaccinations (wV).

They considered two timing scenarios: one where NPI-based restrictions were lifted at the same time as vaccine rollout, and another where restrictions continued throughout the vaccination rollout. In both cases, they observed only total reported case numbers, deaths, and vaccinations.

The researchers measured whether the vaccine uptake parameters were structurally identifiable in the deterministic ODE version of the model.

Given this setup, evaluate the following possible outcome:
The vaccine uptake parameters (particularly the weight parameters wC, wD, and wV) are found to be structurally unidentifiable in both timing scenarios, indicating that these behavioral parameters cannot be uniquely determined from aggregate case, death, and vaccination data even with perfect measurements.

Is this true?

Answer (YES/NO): NO